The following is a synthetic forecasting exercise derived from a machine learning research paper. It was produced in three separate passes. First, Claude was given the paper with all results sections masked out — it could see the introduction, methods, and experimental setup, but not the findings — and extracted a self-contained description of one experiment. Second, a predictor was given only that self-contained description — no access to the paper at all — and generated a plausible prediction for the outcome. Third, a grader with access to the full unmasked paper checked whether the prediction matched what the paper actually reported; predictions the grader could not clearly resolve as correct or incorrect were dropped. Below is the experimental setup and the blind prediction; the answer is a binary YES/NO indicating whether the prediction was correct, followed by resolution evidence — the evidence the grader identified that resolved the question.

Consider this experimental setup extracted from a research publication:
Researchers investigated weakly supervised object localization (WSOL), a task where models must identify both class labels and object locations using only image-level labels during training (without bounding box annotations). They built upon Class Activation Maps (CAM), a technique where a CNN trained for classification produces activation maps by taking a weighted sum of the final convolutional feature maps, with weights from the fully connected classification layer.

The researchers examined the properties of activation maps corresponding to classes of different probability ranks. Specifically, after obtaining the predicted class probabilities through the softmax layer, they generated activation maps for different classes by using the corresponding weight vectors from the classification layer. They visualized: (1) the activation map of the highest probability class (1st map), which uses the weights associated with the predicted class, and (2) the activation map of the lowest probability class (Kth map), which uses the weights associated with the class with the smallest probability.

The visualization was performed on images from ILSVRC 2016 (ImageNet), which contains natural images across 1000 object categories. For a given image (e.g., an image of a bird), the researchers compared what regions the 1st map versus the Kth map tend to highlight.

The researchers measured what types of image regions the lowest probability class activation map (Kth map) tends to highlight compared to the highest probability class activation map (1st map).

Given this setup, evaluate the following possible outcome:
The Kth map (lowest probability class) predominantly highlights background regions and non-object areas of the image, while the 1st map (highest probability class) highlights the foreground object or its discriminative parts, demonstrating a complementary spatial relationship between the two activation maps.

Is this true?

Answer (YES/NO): YES